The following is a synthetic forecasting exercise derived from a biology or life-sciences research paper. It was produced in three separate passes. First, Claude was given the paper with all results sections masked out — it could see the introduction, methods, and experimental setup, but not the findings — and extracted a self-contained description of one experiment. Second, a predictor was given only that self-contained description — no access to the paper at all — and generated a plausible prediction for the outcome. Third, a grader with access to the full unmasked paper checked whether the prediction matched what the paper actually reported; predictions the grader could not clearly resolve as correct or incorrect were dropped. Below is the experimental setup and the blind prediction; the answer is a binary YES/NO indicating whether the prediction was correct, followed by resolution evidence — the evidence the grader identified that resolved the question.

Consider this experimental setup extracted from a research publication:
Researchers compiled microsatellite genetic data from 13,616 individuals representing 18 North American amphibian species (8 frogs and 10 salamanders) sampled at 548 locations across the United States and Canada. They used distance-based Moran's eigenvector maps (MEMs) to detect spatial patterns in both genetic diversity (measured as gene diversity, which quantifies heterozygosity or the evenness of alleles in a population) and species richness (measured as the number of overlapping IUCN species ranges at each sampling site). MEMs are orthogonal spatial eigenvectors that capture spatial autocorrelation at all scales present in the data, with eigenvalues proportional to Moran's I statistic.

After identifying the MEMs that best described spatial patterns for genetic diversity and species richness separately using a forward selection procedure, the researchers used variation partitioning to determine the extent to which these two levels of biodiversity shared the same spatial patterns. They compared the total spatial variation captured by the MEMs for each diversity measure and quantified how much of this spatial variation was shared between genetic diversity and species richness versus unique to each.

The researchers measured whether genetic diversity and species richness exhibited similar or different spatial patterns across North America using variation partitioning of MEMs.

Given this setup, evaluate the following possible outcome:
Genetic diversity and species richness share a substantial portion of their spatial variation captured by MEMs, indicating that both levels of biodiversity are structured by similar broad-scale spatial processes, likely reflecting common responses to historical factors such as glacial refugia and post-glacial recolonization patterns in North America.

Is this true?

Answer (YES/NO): NO